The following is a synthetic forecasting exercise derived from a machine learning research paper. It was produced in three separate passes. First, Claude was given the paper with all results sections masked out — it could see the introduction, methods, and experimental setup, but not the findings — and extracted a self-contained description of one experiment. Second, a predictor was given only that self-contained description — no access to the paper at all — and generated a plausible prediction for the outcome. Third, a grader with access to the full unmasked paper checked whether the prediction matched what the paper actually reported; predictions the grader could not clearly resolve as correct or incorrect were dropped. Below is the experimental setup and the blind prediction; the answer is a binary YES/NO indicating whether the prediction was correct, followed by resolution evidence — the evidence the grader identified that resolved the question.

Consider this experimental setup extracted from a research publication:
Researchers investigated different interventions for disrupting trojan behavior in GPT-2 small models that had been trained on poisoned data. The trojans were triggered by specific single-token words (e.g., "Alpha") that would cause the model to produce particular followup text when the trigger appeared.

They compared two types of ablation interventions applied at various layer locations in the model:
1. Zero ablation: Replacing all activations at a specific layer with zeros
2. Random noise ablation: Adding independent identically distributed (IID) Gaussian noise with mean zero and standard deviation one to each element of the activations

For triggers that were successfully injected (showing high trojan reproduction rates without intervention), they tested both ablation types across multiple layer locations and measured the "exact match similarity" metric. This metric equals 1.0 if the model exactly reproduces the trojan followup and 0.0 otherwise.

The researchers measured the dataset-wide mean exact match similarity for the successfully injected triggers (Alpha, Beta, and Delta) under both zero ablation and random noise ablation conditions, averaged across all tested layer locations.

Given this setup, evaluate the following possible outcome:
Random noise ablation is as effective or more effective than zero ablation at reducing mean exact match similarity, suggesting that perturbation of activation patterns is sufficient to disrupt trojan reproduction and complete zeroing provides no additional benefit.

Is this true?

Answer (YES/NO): NO